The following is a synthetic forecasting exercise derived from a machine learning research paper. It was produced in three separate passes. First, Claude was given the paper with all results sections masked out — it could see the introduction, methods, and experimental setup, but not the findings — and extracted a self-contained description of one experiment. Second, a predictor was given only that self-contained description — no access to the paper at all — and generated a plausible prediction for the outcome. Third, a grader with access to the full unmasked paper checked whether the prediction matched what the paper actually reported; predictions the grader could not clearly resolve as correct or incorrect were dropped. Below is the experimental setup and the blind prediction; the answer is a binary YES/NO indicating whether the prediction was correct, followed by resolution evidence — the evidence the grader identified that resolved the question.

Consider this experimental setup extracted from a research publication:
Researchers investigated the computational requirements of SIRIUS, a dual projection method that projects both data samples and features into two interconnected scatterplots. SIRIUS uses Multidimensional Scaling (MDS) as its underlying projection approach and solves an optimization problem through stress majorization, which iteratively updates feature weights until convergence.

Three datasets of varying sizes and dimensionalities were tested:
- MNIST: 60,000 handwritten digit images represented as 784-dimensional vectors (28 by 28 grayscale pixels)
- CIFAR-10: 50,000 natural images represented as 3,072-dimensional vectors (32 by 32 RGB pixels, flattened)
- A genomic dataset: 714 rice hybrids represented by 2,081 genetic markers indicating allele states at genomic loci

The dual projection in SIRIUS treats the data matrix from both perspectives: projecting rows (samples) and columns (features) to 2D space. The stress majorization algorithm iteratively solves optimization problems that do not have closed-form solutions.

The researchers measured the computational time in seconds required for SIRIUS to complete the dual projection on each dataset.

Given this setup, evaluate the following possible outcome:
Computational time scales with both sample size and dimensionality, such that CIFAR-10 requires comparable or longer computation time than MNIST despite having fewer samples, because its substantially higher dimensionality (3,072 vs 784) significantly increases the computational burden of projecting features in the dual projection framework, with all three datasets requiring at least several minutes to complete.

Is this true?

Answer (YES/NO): NO